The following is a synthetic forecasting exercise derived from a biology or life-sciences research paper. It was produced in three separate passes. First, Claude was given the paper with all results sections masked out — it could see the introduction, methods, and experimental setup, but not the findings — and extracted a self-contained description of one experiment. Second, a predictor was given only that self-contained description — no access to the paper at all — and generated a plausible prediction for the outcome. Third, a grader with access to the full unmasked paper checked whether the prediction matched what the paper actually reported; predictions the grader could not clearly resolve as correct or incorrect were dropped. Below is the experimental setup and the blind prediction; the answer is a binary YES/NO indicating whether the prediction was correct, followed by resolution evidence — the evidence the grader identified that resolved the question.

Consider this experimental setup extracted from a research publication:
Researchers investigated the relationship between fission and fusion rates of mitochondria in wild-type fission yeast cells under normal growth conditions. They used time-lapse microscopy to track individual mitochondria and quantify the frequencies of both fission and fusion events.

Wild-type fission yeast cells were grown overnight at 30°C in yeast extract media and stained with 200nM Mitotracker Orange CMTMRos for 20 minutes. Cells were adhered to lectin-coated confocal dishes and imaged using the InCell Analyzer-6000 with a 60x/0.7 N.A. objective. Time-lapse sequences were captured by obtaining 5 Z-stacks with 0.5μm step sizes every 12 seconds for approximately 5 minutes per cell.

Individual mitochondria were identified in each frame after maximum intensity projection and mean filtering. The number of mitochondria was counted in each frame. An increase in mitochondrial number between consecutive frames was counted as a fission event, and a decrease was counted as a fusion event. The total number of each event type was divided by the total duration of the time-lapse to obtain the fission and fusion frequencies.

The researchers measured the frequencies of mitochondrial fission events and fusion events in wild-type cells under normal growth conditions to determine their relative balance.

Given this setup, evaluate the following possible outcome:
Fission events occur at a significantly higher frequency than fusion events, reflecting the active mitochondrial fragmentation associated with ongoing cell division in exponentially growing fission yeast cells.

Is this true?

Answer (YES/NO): NO